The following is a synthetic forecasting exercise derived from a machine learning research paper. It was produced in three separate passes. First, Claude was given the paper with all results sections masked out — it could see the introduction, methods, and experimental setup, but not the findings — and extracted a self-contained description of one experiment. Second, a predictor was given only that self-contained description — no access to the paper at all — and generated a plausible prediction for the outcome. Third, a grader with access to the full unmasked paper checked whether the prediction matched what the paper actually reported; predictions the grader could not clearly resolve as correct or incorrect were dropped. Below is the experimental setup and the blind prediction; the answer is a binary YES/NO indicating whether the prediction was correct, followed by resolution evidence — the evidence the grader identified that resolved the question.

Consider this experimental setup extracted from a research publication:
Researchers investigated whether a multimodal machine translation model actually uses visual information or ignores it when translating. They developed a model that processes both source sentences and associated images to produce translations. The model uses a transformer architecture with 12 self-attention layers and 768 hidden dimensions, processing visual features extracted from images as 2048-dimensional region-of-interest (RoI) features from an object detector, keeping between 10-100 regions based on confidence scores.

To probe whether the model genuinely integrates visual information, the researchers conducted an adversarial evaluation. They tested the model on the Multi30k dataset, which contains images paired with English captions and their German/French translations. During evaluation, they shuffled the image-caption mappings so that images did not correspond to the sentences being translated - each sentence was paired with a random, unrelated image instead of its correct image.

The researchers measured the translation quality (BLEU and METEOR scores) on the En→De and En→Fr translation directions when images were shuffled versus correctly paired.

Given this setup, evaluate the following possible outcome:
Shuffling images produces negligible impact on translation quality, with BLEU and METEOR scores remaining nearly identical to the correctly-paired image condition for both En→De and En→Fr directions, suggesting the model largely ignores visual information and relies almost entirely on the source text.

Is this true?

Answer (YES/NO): NO